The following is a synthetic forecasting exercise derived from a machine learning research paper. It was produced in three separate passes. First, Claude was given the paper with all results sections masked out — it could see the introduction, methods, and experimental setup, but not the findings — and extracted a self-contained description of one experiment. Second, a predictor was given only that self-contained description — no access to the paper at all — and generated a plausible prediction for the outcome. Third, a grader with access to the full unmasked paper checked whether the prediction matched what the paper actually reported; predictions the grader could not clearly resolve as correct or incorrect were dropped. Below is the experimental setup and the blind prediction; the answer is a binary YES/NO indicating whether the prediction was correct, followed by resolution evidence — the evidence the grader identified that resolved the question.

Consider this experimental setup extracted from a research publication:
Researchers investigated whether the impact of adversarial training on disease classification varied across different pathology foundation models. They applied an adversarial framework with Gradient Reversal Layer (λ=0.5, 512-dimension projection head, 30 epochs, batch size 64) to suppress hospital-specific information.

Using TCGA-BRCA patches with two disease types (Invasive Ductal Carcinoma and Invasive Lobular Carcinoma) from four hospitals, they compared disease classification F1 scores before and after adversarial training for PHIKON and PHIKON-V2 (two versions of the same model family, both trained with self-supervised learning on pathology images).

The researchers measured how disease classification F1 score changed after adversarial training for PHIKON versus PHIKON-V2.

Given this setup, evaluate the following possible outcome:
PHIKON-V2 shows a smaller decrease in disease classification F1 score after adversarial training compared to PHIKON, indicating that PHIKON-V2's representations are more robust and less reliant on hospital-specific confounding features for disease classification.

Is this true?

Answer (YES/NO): NO